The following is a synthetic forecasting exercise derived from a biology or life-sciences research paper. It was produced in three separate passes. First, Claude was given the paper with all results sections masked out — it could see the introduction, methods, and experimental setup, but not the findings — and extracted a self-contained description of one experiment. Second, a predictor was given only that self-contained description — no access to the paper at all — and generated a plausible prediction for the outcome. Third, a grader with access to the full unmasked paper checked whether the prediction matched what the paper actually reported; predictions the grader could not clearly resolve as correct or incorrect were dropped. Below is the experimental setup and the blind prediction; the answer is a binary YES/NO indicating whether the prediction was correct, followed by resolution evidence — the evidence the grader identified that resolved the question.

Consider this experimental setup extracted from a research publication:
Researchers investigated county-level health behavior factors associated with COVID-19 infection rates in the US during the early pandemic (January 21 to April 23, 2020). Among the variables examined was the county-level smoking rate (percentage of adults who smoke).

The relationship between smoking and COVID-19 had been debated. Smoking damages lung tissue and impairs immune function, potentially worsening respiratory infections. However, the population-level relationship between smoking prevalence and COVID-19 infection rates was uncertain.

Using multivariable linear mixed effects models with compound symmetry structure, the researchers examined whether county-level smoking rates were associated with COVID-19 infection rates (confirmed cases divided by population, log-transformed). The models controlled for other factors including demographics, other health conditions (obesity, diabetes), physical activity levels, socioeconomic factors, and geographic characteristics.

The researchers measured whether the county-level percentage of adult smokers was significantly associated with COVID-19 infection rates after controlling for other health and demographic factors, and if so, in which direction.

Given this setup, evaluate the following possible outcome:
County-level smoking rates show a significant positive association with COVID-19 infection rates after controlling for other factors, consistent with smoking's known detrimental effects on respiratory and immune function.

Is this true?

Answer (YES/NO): NO